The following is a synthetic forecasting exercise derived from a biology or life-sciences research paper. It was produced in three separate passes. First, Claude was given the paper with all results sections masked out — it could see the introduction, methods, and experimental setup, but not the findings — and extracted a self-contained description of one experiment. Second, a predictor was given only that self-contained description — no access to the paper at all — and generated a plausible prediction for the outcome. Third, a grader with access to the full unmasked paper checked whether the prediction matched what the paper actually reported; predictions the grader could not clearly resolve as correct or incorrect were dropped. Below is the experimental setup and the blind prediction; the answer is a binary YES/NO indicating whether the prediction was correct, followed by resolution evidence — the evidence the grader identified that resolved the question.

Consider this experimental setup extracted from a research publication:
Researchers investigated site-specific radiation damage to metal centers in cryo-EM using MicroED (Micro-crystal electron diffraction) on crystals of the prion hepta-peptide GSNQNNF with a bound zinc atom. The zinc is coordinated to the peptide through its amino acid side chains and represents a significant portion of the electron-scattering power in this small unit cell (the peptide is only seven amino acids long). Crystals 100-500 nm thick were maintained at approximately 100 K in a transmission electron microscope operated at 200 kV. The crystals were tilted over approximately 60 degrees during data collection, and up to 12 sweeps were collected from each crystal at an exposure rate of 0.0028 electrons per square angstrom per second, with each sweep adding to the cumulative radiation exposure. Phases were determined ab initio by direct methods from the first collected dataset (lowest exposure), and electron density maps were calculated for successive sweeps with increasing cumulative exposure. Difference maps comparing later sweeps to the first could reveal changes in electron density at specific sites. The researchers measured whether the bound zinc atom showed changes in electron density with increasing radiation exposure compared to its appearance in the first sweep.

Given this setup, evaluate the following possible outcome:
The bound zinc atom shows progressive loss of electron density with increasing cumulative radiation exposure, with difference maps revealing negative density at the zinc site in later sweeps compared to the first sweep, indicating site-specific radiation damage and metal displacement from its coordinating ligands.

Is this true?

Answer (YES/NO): NO